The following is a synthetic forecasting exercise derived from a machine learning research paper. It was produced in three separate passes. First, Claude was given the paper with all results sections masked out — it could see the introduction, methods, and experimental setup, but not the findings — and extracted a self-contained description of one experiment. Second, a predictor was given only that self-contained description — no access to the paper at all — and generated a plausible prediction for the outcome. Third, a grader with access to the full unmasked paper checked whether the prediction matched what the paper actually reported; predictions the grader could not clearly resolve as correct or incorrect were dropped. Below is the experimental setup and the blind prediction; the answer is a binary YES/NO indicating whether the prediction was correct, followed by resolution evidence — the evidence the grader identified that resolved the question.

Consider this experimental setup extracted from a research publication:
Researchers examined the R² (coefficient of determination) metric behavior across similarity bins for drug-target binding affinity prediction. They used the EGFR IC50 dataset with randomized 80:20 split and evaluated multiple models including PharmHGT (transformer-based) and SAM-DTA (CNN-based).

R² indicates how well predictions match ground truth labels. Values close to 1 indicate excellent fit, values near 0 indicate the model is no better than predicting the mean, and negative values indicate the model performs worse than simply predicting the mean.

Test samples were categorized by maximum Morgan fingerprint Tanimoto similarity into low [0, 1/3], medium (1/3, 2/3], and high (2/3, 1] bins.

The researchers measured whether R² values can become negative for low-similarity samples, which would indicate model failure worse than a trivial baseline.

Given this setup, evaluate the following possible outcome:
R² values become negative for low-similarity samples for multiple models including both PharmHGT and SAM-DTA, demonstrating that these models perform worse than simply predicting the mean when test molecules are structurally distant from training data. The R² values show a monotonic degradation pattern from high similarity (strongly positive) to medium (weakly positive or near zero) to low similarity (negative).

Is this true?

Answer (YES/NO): YES